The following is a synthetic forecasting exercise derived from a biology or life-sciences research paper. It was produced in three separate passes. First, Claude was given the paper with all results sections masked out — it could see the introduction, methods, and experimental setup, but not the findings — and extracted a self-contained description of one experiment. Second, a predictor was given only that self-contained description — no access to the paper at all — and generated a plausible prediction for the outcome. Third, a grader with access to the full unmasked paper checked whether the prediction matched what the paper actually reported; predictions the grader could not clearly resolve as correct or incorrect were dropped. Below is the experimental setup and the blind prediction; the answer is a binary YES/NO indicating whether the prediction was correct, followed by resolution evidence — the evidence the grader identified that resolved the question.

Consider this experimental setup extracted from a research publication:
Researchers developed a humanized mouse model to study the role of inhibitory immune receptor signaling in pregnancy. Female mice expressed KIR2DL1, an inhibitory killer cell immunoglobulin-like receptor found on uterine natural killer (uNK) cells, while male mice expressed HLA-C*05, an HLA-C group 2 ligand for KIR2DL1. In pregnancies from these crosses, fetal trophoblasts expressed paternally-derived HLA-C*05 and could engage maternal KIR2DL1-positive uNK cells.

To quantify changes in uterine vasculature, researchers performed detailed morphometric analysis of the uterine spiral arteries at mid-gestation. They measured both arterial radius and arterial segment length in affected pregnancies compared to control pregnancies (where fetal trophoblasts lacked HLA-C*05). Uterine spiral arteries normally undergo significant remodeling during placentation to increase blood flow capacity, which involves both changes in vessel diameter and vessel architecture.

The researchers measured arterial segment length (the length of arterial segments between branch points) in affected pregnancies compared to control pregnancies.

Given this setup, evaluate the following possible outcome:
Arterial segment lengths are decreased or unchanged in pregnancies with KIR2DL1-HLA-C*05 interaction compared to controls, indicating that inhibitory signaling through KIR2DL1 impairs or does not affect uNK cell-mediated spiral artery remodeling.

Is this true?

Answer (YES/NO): NO